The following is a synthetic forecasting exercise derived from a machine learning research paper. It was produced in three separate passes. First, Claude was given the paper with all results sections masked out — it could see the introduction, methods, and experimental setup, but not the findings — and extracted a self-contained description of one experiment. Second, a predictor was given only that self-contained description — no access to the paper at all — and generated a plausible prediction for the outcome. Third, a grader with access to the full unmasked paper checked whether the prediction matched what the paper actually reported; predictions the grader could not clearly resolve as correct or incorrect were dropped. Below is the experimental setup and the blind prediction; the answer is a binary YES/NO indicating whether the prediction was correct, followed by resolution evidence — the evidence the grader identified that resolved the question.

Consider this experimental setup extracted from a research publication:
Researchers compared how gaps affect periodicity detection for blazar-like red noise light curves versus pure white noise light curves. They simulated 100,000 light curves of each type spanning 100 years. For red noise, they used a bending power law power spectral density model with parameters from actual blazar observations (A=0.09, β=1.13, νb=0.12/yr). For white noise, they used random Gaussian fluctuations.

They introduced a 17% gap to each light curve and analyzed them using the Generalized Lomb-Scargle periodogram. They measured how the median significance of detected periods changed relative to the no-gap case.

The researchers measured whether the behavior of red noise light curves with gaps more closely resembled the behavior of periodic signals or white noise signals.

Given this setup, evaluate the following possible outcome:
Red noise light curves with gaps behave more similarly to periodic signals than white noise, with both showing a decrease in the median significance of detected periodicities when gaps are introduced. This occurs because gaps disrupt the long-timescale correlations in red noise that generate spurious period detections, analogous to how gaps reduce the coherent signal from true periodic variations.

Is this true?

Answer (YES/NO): YES